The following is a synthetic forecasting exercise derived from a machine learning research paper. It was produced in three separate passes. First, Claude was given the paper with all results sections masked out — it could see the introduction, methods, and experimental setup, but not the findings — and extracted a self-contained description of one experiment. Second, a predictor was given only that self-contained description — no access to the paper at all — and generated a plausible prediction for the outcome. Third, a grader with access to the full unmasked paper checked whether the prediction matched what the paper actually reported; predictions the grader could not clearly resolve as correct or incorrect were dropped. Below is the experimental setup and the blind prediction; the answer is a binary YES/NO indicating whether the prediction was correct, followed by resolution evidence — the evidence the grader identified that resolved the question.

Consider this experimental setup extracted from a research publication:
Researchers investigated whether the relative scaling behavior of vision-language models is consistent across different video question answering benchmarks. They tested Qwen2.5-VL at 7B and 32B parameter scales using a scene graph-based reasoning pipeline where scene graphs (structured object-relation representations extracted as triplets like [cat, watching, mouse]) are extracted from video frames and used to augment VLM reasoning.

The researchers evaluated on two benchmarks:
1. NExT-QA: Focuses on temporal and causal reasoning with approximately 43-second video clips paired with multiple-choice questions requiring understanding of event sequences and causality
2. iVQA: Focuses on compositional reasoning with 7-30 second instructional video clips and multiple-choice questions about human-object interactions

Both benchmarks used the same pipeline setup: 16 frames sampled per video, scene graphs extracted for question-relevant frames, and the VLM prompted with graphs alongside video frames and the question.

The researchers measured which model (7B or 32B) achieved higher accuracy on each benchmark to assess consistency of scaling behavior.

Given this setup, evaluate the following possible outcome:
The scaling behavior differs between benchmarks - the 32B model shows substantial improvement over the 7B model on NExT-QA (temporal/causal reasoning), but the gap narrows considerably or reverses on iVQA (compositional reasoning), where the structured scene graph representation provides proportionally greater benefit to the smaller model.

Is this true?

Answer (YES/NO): NO